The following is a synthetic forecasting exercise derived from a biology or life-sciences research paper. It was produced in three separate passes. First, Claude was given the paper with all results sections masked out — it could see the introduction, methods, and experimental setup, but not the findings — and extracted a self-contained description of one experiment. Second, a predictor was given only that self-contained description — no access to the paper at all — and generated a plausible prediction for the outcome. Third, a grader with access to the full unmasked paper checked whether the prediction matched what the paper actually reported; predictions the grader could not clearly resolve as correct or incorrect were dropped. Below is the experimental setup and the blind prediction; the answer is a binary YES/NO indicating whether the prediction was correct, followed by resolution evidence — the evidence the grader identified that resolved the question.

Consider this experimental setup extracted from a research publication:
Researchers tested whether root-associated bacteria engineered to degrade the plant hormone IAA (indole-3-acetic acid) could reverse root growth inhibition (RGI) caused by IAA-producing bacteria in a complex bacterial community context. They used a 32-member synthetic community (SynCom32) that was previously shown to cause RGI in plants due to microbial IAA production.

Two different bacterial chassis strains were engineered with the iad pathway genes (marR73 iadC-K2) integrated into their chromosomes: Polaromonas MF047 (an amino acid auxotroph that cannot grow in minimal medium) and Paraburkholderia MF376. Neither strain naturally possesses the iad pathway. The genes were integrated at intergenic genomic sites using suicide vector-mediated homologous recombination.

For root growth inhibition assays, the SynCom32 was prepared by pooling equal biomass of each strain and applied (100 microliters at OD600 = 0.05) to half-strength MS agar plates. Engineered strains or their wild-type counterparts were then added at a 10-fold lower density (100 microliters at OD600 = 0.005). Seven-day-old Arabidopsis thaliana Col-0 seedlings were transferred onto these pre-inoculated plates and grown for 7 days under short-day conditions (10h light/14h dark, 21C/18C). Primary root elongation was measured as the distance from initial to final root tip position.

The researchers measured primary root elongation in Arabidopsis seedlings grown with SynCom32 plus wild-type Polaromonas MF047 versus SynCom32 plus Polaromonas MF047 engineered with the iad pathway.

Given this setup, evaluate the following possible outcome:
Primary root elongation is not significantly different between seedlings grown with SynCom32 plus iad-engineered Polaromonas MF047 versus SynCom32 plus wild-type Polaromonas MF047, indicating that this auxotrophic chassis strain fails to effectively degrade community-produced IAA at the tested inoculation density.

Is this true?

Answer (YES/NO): NO